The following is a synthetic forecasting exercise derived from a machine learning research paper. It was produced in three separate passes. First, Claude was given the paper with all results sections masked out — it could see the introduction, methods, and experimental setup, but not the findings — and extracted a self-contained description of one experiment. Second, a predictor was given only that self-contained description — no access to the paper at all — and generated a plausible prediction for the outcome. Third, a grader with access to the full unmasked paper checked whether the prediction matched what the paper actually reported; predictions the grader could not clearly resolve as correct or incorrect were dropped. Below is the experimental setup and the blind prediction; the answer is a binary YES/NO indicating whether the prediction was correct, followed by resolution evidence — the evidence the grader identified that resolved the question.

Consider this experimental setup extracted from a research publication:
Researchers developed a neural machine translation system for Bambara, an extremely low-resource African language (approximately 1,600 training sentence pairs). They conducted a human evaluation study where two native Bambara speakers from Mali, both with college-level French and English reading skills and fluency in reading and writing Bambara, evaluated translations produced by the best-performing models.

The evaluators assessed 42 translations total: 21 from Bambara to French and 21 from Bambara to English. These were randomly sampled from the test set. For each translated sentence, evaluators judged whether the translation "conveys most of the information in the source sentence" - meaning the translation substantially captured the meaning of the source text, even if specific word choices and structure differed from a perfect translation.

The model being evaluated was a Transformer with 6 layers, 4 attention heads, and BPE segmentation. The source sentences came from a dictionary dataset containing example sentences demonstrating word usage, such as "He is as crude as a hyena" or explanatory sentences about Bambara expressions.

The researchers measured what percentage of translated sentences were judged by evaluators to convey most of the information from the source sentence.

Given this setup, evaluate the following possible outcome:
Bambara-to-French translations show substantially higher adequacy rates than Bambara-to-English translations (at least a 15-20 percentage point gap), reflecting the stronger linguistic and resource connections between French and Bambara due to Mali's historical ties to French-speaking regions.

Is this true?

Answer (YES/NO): NO